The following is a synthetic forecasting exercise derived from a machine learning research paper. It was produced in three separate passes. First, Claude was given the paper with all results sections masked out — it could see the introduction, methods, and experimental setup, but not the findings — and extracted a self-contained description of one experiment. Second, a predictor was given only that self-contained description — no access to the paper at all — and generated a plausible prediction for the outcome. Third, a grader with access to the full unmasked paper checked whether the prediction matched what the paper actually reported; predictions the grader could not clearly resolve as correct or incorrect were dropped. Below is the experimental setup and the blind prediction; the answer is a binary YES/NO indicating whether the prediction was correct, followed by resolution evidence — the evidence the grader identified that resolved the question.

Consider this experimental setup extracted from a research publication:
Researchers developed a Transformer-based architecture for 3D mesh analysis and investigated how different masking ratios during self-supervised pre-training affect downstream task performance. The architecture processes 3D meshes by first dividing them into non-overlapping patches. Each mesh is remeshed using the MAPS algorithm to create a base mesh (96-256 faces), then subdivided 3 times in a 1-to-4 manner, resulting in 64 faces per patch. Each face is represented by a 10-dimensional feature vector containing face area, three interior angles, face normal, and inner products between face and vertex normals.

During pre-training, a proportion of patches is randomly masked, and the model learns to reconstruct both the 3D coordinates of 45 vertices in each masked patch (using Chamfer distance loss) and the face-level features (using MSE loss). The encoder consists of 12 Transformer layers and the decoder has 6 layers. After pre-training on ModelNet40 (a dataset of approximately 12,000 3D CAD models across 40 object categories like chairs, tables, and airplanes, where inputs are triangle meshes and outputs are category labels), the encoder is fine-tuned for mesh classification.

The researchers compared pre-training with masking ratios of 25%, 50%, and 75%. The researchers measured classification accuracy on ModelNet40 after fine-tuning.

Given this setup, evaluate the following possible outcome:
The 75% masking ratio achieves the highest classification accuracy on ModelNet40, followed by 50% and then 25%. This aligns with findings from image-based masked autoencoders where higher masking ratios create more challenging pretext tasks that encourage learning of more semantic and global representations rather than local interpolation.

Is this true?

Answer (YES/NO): NO